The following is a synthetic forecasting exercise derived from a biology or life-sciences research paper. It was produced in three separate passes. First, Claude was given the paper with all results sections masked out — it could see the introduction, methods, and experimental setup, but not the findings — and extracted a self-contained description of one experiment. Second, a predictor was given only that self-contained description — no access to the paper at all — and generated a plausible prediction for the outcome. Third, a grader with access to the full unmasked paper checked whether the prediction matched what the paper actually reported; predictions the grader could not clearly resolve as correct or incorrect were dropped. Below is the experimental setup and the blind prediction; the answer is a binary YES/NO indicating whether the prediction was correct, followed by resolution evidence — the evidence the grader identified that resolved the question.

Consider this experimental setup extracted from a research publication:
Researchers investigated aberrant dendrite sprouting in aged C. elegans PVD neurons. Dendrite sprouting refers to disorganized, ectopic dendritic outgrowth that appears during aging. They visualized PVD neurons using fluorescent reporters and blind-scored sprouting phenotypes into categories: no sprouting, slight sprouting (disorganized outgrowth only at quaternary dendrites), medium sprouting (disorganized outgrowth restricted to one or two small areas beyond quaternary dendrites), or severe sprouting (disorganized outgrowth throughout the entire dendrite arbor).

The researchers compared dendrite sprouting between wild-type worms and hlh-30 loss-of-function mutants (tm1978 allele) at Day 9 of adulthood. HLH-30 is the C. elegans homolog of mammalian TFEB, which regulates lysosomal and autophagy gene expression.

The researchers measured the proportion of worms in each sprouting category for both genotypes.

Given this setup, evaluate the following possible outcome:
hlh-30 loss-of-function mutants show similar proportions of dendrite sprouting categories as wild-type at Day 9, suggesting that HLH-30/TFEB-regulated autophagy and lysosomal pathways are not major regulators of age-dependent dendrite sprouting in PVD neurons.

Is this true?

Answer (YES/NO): NO